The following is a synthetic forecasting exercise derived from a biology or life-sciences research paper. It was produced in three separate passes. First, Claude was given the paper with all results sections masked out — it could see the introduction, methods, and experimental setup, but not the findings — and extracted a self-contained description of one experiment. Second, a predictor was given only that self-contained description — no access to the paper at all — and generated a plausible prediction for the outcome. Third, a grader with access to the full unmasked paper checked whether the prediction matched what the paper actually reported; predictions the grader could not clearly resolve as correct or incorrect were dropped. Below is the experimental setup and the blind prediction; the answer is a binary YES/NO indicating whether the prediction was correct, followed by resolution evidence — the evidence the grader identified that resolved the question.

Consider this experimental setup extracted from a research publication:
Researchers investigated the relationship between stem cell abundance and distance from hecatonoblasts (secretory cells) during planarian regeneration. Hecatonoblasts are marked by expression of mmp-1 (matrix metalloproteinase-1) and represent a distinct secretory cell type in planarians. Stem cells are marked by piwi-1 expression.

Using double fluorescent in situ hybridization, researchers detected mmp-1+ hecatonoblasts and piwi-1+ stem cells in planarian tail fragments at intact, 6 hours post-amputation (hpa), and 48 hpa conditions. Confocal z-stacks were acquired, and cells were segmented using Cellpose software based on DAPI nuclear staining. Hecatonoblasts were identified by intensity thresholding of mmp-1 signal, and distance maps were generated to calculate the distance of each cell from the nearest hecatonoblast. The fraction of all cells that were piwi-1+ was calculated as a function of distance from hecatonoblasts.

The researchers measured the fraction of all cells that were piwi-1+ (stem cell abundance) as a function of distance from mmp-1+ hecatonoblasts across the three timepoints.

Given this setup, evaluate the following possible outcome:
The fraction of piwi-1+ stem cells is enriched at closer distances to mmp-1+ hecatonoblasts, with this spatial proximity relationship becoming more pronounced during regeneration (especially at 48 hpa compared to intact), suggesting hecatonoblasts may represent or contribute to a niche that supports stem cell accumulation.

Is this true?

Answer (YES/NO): NO